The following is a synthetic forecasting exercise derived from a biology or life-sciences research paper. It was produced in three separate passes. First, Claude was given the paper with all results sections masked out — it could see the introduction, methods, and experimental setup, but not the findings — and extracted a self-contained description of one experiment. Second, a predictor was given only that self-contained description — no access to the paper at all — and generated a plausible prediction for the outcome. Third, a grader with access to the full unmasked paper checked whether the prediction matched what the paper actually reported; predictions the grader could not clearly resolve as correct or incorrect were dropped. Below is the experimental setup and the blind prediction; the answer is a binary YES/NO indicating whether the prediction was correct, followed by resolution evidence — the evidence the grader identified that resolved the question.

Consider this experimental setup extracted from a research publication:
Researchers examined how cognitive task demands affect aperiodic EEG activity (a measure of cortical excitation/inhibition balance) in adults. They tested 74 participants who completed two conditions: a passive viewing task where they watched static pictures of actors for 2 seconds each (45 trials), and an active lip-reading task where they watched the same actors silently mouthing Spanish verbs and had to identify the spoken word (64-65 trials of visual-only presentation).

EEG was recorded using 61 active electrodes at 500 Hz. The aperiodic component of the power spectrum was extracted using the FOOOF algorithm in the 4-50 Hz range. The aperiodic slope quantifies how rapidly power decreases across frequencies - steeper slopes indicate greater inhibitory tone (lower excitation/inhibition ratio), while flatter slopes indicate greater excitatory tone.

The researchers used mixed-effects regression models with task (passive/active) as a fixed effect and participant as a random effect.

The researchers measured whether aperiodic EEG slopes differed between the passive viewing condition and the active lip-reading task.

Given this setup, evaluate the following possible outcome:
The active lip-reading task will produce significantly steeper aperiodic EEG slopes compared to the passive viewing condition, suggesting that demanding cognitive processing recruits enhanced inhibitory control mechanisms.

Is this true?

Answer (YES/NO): YES